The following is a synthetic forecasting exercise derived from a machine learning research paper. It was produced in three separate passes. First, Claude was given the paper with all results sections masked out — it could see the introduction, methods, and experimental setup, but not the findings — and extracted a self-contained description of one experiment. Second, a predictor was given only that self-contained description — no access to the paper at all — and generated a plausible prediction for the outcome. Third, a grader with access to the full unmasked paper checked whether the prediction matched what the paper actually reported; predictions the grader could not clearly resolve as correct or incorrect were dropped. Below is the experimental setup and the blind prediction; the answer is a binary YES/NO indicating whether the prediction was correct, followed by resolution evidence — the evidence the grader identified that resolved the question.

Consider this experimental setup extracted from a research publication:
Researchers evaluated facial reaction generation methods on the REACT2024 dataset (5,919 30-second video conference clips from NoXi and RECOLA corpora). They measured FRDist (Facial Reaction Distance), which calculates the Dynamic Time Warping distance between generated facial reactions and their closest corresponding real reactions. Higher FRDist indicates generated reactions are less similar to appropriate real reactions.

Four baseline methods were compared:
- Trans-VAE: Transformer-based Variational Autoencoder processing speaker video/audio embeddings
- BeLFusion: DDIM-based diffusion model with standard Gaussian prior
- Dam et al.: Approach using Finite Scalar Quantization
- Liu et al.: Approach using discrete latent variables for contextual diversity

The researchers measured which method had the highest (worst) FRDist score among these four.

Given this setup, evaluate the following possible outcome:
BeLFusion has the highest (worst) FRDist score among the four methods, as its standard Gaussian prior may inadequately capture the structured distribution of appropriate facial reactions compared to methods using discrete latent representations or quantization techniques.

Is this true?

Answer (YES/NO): YES